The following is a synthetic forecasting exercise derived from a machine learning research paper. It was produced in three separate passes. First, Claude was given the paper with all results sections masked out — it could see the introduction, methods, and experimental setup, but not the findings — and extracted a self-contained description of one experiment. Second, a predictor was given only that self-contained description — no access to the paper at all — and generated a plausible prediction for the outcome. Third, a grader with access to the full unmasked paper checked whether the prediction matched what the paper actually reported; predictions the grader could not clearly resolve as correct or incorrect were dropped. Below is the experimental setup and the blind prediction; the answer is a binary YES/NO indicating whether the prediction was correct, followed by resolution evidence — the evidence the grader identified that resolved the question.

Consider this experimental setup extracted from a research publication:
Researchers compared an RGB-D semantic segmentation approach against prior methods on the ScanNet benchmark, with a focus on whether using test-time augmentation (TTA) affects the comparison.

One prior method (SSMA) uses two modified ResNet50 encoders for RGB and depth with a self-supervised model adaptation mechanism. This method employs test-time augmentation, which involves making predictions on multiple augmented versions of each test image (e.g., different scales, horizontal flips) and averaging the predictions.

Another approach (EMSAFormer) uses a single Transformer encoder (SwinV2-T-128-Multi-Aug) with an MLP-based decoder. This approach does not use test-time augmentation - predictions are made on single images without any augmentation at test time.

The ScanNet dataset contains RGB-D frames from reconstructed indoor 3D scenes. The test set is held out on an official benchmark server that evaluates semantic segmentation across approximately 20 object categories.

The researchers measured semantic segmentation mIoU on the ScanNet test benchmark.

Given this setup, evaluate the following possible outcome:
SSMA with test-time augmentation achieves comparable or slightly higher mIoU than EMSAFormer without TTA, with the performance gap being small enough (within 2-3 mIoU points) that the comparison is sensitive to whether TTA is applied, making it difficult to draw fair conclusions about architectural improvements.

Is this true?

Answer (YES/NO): YES